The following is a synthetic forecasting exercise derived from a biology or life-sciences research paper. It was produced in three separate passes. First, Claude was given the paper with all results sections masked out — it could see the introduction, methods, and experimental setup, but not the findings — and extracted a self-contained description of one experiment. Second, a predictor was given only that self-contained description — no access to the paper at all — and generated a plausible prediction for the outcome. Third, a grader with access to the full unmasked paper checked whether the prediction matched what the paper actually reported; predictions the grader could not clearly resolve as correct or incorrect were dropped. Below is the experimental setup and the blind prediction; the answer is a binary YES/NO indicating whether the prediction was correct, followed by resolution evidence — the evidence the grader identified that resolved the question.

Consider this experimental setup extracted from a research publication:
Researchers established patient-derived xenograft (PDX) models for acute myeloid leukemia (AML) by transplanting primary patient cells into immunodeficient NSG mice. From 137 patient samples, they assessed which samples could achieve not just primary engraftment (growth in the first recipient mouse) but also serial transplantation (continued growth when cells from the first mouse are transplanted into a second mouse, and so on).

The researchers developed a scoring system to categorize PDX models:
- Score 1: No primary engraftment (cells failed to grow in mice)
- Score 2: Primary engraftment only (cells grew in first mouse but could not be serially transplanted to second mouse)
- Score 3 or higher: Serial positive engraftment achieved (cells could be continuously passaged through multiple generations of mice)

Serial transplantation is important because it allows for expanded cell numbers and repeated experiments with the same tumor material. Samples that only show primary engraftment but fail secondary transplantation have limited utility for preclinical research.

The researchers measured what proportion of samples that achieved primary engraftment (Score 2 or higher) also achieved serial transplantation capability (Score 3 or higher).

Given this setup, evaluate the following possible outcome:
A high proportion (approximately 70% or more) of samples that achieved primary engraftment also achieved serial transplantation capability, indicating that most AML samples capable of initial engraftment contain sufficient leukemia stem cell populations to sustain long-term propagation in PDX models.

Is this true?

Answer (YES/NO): NO